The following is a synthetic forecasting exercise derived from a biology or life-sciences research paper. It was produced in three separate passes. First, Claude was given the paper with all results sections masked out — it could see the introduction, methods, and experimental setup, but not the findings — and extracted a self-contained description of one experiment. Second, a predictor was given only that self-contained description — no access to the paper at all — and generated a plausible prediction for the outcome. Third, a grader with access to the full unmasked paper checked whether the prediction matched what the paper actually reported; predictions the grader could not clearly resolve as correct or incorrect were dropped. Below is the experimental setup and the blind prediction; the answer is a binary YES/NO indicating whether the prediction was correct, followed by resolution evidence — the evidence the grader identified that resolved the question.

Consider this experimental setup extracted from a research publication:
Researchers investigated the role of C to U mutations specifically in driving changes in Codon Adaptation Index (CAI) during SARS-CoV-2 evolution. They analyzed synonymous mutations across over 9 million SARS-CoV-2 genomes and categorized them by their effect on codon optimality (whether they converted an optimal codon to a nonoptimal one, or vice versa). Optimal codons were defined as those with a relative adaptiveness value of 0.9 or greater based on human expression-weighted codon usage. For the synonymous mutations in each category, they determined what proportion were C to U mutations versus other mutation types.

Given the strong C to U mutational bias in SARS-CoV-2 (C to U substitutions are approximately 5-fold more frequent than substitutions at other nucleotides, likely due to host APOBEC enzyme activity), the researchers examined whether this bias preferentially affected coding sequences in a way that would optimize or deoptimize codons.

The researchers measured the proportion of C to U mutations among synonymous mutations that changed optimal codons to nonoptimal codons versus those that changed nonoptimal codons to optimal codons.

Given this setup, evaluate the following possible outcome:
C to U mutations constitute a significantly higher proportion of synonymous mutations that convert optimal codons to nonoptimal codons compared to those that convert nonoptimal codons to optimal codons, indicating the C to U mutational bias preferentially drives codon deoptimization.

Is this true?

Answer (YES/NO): YES